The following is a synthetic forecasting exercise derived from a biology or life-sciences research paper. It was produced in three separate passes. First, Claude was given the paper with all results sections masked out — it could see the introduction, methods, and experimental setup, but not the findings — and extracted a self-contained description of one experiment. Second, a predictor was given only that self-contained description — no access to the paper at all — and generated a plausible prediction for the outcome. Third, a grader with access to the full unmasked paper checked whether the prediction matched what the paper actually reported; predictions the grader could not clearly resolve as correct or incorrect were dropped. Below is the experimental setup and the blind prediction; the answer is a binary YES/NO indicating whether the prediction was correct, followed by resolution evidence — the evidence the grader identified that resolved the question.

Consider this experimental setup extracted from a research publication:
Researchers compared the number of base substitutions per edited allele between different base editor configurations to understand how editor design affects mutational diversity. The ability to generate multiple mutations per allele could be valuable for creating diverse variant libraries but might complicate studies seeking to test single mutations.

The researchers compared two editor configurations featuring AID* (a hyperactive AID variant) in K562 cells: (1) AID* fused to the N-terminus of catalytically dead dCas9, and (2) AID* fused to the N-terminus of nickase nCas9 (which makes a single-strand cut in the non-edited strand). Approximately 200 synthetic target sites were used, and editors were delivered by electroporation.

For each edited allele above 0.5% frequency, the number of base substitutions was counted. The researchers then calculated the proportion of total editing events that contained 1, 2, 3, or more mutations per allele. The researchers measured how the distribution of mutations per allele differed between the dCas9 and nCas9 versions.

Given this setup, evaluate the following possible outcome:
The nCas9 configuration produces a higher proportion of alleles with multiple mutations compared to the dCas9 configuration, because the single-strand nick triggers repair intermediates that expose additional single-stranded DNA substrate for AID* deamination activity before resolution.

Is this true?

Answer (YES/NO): YES